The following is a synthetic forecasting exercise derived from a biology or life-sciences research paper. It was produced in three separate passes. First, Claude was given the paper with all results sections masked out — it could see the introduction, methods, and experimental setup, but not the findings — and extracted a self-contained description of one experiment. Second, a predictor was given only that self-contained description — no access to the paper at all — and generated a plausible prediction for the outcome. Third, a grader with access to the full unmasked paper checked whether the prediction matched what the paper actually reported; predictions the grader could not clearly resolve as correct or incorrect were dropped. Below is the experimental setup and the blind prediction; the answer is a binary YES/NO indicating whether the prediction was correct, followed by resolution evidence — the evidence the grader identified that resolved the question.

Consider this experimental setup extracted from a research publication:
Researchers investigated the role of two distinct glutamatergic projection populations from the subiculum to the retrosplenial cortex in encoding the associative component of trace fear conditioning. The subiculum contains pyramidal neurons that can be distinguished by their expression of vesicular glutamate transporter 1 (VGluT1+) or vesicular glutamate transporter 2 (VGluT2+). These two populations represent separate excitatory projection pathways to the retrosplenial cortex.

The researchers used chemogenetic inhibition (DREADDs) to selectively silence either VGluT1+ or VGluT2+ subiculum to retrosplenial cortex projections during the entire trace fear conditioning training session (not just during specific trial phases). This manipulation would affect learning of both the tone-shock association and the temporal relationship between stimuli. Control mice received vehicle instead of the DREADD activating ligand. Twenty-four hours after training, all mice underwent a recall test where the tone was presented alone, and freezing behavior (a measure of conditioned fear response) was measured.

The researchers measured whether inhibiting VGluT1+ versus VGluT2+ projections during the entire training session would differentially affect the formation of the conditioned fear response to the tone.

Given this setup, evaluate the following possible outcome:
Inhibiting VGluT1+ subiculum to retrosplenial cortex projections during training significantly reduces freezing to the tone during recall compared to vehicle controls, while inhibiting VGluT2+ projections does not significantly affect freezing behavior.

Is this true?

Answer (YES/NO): NO